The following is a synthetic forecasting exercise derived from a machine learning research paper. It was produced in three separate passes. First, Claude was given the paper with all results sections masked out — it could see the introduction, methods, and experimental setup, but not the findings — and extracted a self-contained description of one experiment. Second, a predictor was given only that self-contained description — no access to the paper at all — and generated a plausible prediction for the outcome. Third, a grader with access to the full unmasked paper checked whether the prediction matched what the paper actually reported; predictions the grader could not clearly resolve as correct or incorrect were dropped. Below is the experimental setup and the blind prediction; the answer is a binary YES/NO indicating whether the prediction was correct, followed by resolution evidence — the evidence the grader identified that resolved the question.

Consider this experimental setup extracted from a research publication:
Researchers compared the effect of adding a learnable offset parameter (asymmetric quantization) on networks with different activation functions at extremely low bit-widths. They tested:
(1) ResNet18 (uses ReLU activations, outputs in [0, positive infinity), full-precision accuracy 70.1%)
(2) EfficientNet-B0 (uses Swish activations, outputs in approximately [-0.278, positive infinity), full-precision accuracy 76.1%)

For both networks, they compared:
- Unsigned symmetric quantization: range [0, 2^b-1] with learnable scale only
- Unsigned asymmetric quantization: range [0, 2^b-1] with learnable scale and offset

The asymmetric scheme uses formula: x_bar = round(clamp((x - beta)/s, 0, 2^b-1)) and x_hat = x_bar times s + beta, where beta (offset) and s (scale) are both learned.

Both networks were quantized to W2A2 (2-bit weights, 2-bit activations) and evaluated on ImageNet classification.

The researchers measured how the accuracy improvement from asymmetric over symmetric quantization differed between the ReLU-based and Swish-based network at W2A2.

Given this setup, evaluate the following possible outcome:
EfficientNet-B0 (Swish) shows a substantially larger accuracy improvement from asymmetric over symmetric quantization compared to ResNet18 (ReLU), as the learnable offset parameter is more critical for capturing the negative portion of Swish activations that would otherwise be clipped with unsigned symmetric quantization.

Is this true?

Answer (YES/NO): YES